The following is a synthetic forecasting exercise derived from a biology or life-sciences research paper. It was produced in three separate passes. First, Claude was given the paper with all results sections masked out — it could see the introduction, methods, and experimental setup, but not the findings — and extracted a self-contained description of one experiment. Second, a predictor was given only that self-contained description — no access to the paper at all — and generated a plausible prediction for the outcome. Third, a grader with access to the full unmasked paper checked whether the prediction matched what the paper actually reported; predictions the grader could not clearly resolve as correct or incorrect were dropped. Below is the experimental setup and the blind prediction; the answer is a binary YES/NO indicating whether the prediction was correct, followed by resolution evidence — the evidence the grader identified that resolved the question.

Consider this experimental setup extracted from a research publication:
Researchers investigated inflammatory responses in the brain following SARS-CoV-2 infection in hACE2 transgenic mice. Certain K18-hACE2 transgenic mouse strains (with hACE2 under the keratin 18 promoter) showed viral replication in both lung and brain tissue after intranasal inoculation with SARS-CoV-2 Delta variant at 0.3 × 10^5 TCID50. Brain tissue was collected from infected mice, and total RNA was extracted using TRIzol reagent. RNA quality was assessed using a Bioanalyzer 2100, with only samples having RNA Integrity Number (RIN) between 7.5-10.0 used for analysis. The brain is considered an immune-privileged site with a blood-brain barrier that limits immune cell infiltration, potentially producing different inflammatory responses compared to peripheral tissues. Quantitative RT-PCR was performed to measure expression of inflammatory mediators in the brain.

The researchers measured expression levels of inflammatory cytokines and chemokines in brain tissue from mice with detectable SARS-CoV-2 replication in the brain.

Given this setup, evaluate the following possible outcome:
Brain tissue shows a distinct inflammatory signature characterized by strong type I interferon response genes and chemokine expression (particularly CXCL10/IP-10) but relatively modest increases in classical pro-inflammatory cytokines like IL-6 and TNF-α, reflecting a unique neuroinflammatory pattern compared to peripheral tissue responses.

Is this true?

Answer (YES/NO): NO